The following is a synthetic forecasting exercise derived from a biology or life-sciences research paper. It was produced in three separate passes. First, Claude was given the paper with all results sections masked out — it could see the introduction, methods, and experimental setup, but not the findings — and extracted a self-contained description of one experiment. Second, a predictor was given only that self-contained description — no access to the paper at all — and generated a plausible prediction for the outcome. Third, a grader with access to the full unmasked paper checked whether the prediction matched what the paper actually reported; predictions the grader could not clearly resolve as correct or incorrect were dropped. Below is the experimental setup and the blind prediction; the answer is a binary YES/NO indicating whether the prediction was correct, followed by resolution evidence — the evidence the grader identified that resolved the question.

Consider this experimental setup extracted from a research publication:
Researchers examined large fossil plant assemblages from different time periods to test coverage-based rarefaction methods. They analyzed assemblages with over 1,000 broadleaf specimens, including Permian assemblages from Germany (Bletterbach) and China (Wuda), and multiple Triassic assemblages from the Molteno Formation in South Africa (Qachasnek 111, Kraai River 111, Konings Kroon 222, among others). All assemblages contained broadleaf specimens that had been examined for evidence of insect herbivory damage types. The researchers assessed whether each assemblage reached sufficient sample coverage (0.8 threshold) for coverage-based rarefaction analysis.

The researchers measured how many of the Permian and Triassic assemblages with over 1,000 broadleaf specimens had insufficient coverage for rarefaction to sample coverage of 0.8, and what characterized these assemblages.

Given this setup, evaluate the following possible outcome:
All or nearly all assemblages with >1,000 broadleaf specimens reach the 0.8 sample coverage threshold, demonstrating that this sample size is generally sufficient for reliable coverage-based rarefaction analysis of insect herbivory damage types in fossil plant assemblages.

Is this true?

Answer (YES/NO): NO